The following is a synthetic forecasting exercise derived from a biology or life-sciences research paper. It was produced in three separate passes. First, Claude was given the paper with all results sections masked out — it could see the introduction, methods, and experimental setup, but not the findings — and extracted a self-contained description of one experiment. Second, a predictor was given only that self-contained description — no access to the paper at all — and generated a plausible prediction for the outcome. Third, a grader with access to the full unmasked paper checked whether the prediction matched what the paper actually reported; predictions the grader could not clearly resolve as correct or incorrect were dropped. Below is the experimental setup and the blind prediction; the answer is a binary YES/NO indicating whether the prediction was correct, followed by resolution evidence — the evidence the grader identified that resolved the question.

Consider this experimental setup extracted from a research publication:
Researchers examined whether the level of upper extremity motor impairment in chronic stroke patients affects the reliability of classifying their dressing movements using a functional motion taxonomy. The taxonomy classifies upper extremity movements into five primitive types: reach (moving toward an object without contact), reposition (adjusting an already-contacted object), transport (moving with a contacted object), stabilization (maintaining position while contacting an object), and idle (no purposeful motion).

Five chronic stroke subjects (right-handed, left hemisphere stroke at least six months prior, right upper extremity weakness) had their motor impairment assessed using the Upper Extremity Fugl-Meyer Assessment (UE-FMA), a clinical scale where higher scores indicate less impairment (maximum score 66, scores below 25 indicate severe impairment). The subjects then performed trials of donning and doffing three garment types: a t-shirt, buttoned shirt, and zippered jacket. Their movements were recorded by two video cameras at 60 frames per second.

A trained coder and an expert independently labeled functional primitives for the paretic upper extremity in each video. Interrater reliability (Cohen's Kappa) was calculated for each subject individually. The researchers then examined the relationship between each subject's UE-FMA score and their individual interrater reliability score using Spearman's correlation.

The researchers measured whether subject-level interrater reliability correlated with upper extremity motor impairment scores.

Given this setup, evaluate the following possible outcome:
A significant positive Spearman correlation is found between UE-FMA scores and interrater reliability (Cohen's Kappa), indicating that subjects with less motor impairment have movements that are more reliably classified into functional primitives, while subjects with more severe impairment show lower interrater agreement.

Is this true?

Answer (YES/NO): YES